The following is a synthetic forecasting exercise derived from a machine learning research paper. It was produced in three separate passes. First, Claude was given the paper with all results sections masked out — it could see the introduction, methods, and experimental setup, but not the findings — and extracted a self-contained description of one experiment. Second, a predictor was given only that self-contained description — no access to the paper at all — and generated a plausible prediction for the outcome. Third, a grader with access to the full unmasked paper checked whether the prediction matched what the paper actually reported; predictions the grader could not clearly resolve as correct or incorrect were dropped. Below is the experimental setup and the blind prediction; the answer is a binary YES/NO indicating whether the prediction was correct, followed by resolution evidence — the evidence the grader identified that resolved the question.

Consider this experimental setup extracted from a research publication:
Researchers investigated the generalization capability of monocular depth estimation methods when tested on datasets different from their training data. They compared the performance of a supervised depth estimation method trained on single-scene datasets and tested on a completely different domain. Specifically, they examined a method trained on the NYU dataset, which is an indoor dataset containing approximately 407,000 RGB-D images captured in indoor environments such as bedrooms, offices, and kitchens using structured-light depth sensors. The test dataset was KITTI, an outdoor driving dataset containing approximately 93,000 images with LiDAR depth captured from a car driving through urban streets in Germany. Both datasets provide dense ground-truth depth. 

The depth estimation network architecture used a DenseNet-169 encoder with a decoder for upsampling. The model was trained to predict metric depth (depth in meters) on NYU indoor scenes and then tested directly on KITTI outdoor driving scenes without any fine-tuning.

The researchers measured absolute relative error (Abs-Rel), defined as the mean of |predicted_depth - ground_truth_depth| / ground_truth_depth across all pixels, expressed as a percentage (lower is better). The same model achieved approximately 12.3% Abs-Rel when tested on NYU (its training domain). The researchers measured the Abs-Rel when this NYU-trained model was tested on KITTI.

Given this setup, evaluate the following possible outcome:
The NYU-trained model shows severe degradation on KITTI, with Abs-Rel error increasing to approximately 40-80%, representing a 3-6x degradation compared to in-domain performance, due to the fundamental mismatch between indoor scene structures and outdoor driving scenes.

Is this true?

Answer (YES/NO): NO